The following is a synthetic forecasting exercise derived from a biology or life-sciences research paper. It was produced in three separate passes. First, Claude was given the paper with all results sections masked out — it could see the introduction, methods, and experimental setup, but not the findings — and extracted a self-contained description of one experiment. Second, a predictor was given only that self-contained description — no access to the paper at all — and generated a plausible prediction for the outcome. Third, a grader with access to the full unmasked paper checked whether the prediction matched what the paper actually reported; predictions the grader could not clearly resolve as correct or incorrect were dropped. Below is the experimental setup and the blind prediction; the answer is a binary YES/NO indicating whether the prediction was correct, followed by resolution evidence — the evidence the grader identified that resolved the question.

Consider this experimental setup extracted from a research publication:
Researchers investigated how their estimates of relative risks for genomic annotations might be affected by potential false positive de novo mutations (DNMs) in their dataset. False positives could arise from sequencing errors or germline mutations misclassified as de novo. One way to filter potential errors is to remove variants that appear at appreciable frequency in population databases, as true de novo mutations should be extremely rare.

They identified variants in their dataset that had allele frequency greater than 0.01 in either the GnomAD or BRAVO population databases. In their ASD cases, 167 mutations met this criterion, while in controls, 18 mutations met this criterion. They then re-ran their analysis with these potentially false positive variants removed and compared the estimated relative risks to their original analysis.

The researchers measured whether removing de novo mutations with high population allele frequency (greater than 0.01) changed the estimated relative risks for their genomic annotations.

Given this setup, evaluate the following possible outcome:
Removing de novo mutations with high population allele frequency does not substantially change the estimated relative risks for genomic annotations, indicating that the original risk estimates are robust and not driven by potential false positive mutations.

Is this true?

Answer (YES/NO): YES